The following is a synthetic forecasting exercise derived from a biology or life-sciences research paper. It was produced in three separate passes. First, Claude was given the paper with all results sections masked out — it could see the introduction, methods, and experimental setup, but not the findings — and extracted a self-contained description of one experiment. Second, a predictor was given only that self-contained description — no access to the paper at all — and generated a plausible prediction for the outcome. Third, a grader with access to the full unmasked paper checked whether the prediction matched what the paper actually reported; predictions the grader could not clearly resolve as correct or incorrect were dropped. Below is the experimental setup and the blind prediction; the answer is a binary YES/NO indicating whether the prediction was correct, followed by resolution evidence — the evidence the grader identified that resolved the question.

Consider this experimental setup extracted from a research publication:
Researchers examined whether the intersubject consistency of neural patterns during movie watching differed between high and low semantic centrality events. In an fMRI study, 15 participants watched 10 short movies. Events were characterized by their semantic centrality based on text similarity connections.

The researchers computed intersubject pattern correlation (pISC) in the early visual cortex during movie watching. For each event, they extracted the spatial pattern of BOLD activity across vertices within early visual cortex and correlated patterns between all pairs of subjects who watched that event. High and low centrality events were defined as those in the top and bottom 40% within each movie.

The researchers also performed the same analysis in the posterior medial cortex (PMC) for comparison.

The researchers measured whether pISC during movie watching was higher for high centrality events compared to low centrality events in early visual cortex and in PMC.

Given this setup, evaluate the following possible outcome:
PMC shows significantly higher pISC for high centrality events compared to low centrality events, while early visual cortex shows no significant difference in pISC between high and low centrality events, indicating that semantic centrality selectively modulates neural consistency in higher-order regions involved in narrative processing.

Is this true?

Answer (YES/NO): NO